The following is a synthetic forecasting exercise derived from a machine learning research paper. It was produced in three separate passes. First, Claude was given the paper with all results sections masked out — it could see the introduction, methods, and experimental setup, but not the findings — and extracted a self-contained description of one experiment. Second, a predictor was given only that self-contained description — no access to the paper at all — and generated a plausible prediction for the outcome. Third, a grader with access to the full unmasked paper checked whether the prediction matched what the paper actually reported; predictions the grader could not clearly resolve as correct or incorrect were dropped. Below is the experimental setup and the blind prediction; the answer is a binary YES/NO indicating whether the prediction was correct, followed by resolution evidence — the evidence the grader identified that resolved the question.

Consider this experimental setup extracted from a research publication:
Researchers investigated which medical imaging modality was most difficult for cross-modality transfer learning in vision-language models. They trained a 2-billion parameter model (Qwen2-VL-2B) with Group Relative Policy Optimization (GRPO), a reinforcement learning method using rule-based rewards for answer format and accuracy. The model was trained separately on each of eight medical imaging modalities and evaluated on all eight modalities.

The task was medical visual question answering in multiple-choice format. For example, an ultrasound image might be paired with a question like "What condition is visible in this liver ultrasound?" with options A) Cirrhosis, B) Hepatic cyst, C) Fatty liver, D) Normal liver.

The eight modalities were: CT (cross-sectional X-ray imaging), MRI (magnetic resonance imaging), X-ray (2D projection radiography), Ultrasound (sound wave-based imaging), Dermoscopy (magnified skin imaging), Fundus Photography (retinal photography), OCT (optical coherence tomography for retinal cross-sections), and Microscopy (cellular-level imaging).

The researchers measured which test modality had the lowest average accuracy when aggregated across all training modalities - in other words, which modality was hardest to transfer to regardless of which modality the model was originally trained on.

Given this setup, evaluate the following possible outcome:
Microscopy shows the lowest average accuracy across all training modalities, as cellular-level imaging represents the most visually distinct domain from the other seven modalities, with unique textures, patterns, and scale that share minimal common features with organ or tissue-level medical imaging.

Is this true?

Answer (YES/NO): NO